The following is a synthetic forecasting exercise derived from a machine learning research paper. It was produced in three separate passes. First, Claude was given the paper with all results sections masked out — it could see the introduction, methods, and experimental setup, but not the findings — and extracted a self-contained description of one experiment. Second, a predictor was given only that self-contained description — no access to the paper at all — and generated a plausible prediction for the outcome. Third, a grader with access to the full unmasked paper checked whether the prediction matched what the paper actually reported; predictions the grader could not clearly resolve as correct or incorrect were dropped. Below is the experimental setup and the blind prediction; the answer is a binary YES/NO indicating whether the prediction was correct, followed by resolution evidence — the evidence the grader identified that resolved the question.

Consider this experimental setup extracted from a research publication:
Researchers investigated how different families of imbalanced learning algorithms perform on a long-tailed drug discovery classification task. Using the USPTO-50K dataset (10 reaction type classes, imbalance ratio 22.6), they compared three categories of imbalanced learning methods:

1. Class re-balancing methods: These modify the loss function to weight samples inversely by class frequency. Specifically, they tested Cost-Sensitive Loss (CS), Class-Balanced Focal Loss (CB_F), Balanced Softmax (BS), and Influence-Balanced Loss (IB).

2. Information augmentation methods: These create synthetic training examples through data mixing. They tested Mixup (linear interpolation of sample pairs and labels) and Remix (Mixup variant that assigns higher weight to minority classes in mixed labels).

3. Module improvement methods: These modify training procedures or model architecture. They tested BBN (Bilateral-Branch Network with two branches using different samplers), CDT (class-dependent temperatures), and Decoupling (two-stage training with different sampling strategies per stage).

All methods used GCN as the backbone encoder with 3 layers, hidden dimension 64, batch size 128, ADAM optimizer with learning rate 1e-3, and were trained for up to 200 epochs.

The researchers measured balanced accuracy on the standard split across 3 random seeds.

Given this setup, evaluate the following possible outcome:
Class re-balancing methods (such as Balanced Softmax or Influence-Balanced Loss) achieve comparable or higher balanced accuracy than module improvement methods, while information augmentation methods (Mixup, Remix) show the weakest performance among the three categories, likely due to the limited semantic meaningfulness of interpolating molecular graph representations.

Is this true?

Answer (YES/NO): NO